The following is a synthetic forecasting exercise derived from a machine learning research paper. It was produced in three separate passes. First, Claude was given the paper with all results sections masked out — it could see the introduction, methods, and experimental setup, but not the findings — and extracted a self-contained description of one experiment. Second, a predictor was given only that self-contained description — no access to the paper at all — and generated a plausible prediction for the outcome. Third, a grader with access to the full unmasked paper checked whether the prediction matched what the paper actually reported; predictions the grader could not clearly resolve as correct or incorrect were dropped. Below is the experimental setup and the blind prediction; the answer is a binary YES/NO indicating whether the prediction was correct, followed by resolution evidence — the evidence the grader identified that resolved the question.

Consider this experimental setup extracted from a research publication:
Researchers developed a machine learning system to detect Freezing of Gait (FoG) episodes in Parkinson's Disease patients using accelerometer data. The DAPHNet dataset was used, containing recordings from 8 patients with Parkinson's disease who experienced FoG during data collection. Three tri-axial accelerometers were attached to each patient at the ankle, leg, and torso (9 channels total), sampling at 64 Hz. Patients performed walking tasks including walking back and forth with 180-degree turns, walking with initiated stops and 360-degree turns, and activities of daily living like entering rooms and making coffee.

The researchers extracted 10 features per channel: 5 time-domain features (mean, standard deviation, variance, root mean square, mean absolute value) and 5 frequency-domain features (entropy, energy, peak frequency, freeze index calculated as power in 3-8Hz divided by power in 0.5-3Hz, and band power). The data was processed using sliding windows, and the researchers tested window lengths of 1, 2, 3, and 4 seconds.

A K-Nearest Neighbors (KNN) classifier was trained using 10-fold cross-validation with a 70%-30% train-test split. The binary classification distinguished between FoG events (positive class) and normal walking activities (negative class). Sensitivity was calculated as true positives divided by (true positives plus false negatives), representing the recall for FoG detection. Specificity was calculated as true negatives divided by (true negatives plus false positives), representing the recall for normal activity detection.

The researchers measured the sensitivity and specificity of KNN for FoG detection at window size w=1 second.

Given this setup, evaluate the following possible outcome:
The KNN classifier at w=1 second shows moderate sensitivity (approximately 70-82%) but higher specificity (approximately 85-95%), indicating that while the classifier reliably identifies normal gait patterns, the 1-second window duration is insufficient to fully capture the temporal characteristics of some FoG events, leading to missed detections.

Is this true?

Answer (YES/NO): NO